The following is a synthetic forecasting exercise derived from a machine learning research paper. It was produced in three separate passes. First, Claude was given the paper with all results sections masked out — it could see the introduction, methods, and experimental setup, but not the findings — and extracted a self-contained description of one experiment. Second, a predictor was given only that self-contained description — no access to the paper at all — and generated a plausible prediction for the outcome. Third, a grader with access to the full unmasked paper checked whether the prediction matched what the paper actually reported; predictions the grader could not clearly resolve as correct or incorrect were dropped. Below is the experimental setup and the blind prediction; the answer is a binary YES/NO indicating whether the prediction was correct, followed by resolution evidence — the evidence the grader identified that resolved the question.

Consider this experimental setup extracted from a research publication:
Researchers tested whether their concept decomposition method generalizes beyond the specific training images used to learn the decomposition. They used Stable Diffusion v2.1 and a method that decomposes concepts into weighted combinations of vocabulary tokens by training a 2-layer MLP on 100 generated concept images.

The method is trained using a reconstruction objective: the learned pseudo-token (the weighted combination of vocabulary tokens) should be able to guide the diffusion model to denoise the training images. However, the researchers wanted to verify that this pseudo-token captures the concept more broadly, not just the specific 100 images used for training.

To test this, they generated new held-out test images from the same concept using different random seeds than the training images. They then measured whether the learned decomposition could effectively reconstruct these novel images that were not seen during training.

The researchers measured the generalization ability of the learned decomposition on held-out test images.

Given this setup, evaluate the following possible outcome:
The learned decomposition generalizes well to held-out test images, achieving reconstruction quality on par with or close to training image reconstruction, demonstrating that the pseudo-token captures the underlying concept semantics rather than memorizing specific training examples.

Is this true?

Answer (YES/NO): YES